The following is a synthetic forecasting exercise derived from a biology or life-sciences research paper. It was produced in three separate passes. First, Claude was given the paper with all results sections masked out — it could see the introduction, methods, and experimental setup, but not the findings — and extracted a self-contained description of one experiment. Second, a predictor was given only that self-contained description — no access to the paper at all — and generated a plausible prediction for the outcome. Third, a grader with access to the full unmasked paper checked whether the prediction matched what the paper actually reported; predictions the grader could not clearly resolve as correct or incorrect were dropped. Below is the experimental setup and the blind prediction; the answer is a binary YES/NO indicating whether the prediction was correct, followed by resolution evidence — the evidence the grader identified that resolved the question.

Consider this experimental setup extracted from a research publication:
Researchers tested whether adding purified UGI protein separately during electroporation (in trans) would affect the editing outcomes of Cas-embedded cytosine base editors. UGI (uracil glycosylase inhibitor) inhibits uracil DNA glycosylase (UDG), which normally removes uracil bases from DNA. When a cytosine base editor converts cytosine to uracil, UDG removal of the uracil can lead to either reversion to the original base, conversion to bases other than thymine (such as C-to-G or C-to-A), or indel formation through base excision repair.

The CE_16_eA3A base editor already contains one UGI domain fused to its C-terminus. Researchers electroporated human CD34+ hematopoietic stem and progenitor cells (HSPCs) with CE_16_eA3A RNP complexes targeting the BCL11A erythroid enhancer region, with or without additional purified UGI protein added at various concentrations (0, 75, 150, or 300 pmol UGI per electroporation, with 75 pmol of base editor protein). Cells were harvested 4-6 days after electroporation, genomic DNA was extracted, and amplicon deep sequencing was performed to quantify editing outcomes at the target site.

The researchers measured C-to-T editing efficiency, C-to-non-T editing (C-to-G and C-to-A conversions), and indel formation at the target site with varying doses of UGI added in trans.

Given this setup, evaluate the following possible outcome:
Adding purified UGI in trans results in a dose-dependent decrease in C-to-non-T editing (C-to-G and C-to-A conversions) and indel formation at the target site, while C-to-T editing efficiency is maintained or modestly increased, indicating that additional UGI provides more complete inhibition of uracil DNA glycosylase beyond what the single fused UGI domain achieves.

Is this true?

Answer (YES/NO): YES